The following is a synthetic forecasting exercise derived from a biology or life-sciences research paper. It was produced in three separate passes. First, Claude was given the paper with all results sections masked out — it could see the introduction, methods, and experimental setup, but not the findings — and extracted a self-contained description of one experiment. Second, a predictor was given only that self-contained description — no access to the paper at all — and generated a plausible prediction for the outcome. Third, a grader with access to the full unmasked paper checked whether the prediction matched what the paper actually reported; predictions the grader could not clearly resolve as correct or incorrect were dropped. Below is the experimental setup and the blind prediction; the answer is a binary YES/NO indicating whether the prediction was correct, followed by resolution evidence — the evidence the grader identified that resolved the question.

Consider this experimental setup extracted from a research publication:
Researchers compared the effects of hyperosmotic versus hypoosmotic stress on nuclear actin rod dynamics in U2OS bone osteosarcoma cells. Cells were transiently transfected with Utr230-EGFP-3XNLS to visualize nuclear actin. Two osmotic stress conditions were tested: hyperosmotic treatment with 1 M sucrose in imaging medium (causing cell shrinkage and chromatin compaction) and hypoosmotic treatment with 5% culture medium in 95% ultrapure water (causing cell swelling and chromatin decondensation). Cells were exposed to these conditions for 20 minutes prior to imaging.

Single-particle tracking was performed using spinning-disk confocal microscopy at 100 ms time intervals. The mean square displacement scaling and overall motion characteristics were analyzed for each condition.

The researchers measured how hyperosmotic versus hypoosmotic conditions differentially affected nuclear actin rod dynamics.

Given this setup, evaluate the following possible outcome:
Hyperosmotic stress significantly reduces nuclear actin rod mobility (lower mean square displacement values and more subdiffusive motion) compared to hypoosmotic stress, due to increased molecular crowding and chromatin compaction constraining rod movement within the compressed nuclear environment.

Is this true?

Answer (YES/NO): YES